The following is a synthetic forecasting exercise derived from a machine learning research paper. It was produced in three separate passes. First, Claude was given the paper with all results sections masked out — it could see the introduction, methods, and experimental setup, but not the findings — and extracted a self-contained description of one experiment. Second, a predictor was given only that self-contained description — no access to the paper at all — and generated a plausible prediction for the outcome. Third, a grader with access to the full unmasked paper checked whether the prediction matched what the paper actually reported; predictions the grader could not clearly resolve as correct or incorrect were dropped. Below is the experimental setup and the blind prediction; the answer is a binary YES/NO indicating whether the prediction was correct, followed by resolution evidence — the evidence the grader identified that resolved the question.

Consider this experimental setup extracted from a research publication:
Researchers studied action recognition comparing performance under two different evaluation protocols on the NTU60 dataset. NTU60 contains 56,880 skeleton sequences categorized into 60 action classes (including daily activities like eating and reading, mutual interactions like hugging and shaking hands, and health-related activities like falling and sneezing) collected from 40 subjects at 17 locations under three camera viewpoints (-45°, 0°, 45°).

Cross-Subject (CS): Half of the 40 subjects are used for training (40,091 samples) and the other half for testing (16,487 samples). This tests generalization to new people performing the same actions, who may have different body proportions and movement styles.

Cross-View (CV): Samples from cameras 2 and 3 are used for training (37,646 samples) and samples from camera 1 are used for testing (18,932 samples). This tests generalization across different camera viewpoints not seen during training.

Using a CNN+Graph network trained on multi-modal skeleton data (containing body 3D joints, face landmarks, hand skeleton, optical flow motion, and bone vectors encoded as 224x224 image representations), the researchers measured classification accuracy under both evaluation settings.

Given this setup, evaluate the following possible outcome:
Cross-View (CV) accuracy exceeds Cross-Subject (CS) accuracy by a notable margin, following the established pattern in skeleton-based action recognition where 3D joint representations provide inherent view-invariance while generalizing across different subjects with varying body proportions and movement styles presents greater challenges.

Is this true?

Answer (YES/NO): YES